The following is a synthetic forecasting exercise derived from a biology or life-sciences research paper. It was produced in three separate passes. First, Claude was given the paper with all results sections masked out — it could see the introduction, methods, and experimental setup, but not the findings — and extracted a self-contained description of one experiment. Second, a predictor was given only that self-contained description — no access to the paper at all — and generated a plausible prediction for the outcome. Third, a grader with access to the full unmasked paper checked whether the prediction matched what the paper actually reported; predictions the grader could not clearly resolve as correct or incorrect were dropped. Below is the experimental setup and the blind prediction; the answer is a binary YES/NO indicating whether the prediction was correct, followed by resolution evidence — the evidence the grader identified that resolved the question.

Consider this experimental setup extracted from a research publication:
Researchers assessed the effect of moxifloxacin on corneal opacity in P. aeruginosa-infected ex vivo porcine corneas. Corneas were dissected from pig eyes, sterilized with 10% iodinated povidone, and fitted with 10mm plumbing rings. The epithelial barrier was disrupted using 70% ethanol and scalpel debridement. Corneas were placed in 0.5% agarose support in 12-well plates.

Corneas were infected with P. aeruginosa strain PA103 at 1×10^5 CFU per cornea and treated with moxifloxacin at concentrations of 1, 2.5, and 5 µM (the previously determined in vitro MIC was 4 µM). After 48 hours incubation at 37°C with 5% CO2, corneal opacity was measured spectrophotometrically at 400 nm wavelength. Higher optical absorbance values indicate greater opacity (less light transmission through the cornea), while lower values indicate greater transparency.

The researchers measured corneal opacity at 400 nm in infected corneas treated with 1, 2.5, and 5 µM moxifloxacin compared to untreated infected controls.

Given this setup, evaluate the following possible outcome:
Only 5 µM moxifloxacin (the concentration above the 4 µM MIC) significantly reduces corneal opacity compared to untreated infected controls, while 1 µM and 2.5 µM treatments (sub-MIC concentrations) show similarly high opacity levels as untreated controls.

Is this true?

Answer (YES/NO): NO